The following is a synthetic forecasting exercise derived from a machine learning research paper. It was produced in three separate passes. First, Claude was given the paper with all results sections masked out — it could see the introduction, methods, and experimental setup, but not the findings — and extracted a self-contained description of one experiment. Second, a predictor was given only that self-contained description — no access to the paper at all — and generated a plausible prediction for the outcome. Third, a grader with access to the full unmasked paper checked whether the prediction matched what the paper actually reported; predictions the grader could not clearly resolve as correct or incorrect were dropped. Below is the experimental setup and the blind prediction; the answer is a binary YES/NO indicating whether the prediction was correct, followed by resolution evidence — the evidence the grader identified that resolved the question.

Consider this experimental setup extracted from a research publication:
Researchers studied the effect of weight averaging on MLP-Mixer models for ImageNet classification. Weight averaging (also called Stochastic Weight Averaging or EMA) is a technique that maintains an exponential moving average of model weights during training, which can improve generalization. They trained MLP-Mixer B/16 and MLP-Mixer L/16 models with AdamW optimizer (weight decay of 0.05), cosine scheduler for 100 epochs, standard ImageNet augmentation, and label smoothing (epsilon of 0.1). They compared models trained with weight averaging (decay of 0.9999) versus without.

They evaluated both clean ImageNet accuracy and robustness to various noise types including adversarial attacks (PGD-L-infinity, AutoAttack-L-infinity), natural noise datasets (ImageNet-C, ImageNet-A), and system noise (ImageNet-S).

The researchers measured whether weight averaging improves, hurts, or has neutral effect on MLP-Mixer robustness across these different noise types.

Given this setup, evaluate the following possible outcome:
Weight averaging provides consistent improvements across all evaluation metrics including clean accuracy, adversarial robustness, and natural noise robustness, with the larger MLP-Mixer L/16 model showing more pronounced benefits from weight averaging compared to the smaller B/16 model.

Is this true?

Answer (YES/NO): NO